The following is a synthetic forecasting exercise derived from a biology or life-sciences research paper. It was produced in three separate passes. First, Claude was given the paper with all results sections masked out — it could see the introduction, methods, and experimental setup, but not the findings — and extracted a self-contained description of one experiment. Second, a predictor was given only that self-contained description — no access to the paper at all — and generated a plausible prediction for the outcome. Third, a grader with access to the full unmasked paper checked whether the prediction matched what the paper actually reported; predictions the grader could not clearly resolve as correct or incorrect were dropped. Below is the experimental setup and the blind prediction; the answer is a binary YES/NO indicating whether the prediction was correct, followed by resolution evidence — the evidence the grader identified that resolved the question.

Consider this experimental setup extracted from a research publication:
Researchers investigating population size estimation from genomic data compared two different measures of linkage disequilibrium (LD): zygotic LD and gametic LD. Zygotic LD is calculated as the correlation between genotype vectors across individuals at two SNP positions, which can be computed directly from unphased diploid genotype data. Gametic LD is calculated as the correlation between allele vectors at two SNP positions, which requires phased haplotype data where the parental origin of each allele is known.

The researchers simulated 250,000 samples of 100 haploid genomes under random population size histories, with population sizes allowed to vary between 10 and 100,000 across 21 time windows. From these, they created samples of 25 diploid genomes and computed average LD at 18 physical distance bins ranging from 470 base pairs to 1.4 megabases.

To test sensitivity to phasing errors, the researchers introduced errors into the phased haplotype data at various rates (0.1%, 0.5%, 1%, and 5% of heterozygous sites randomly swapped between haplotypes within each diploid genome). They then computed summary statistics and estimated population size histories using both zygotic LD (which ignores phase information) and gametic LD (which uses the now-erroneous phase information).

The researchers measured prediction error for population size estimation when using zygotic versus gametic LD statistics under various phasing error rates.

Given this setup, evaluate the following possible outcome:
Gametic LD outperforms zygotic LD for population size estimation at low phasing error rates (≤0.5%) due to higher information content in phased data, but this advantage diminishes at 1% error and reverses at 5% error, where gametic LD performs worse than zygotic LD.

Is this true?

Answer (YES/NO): NO